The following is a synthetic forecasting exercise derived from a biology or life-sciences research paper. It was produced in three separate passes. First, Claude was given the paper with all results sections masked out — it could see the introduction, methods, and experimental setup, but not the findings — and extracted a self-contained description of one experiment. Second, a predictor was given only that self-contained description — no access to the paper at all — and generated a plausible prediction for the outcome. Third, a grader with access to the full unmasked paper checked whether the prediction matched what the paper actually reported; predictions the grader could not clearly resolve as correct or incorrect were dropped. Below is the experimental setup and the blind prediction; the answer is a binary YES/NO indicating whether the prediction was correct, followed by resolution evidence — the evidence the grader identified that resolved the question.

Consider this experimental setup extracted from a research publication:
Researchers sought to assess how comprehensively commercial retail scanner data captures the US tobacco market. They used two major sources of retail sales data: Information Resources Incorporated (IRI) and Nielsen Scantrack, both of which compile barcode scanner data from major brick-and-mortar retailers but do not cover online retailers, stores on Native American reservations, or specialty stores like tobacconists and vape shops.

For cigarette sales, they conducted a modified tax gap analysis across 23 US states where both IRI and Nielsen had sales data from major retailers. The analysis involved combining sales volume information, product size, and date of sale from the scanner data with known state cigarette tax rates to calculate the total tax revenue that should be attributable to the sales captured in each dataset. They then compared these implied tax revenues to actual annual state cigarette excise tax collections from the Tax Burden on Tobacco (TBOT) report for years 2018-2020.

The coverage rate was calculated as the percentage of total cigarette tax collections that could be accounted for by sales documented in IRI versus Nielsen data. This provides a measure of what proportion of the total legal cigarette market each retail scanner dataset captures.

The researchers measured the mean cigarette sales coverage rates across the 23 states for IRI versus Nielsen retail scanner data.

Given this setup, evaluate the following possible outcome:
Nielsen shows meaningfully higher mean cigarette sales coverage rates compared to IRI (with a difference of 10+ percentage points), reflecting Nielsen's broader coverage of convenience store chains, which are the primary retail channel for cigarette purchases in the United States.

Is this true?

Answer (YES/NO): NO